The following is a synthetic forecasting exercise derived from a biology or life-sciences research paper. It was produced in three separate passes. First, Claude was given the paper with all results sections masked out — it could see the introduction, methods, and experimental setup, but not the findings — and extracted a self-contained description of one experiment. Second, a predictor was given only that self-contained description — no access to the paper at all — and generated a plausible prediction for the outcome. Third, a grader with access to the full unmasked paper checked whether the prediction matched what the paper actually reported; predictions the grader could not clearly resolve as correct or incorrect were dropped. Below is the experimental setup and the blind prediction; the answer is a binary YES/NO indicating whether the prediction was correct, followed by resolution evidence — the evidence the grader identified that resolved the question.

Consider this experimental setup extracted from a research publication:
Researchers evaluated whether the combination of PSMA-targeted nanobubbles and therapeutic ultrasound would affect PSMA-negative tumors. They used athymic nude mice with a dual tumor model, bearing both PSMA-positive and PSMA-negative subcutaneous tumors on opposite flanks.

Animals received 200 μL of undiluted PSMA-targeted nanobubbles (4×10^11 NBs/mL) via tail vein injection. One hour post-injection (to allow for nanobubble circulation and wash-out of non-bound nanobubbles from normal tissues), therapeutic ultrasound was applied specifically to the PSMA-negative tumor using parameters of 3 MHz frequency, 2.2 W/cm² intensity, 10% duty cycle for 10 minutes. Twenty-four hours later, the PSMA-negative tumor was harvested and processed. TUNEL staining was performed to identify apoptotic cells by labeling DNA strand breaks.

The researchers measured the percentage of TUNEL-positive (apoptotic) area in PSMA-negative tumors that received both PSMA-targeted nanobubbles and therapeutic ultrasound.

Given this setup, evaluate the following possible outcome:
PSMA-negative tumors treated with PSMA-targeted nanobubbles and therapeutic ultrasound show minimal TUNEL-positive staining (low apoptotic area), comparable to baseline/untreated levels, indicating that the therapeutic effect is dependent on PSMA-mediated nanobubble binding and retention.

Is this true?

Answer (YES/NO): NO